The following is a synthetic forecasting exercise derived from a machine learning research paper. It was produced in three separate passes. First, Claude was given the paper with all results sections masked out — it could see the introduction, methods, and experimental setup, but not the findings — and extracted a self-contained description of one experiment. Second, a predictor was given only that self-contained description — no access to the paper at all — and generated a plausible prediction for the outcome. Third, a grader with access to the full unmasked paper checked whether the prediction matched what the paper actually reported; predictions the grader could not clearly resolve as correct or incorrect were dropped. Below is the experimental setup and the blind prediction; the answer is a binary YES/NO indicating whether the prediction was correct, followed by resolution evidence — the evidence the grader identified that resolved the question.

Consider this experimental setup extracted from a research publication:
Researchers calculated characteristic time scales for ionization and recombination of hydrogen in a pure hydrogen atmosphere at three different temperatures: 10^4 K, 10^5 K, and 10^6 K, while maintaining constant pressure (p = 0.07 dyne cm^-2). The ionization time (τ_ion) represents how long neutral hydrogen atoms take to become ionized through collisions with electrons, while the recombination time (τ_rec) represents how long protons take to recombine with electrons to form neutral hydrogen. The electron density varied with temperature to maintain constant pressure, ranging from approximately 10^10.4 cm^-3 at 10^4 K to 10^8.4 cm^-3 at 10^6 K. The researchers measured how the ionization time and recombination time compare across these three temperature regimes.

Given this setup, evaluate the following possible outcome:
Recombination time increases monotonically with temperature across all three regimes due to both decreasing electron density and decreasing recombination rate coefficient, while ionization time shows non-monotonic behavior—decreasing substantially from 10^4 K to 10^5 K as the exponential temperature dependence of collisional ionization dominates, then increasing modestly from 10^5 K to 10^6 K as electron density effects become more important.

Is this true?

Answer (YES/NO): NO